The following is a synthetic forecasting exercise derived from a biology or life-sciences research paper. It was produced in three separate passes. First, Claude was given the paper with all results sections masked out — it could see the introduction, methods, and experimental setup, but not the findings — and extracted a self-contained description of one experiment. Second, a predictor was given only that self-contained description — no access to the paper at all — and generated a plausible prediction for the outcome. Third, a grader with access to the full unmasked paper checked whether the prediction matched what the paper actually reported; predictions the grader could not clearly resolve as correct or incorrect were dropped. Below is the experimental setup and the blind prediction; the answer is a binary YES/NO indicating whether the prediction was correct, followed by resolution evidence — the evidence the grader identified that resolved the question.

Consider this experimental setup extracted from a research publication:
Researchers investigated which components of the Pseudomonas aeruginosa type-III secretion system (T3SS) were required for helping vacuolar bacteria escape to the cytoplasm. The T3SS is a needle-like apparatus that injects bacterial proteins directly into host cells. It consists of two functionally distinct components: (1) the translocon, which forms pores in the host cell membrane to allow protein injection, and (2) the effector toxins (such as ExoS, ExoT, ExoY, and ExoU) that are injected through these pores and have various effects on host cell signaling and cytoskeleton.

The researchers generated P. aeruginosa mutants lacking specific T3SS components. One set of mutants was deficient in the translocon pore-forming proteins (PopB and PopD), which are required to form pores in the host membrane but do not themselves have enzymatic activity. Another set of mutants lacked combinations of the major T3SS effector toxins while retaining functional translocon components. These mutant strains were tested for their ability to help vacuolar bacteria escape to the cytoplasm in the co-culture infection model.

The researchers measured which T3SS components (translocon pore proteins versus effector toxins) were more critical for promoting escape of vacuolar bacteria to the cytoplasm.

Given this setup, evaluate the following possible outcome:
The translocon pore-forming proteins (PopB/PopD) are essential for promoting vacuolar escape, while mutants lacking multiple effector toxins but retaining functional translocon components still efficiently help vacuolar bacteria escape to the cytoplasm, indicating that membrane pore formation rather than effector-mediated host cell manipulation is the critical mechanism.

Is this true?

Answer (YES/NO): YES